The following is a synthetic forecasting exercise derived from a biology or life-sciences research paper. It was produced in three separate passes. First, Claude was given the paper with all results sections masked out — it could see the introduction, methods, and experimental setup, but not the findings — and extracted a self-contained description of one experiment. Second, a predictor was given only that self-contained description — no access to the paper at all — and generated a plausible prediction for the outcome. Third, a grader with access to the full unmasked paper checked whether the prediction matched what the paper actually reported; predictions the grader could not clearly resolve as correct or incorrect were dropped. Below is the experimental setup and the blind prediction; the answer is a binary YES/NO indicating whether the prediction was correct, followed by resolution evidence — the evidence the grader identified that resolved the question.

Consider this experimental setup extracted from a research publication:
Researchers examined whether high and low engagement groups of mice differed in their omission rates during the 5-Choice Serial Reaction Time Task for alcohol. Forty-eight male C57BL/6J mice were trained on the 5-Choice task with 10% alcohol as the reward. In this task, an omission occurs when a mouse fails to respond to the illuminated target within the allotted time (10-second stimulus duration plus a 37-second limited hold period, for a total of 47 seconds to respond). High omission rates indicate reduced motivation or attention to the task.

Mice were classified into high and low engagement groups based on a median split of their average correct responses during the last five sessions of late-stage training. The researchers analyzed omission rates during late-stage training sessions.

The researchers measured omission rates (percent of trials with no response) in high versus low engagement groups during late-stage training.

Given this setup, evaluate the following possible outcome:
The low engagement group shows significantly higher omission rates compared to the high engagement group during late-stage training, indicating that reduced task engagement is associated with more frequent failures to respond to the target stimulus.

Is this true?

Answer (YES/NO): YES